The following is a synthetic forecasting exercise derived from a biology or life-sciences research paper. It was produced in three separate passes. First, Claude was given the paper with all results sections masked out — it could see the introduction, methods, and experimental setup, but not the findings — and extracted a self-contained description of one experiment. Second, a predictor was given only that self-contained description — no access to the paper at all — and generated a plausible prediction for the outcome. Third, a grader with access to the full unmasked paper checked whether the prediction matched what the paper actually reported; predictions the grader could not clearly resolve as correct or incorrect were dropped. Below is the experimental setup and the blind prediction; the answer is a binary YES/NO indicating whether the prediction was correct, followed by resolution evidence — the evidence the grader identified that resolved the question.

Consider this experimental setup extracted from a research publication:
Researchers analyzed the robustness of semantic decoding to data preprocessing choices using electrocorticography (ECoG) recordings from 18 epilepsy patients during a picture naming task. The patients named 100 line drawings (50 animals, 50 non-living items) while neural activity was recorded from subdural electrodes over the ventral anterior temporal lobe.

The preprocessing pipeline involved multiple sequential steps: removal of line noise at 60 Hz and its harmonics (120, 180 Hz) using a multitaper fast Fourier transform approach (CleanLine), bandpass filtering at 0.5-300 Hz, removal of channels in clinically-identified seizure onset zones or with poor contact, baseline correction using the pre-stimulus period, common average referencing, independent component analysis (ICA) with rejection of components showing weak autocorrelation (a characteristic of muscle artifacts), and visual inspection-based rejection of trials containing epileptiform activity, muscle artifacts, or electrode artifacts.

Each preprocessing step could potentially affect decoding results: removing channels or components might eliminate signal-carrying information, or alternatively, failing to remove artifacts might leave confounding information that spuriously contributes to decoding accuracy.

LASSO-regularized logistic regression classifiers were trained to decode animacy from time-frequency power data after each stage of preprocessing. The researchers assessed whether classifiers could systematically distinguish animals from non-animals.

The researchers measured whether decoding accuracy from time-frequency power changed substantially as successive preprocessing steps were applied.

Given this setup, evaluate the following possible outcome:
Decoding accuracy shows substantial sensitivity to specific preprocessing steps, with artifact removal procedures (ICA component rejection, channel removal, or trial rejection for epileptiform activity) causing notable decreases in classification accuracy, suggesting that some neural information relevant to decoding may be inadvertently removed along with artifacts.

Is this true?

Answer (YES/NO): NO